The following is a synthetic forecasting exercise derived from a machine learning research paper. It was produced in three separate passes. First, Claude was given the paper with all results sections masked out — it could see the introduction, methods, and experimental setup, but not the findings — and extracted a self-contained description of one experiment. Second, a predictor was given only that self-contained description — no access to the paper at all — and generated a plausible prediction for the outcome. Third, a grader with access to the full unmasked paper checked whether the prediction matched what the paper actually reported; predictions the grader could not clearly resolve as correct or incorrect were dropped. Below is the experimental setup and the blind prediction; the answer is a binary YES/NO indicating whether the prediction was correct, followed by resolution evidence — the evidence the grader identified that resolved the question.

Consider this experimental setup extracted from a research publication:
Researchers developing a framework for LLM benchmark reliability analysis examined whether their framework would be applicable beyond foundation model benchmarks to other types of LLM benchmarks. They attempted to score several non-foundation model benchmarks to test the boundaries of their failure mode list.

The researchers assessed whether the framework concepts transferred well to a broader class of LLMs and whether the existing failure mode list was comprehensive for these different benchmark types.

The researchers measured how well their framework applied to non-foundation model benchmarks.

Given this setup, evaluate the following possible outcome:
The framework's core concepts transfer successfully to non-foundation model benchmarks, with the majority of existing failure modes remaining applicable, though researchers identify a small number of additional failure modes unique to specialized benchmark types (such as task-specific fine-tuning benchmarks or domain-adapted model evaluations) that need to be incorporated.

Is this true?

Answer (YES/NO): NO